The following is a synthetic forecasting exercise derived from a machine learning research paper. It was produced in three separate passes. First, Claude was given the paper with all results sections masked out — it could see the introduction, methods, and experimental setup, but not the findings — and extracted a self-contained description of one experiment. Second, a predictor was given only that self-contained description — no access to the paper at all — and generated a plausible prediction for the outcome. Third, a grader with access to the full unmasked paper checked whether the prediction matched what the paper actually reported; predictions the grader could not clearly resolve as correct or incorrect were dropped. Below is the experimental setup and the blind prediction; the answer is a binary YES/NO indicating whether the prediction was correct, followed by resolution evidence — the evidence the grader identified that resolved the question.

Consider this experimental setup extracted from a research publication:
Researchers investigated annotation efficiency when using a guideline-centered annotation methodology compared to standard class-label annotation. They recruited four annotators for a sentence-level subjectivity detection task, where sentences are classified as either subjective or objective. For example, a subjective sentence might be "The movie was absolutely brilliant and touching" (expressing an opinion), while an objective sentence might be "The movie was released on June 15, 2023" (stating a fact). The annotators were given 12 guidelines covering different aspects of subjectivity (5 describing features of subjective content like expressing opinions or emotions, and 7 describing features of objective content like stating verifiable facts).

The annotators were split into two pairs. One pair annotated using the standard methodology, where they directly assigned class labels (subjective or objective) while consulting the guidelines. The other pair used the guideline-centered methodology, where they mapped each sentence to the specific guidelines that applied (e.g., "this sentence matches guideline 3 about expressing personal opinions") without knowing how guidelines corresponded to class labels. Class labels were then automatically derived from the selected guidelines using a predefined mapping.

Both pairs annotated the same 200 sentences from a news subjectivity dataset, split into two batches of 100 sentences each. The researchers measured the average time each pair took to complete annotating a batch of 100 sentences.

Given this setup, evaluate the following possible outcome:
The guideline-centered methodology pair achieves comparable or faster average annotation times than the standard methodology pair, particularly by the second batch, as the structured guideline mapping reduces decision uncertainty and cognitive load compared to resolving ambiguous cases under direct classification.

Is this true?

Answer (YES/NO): NO